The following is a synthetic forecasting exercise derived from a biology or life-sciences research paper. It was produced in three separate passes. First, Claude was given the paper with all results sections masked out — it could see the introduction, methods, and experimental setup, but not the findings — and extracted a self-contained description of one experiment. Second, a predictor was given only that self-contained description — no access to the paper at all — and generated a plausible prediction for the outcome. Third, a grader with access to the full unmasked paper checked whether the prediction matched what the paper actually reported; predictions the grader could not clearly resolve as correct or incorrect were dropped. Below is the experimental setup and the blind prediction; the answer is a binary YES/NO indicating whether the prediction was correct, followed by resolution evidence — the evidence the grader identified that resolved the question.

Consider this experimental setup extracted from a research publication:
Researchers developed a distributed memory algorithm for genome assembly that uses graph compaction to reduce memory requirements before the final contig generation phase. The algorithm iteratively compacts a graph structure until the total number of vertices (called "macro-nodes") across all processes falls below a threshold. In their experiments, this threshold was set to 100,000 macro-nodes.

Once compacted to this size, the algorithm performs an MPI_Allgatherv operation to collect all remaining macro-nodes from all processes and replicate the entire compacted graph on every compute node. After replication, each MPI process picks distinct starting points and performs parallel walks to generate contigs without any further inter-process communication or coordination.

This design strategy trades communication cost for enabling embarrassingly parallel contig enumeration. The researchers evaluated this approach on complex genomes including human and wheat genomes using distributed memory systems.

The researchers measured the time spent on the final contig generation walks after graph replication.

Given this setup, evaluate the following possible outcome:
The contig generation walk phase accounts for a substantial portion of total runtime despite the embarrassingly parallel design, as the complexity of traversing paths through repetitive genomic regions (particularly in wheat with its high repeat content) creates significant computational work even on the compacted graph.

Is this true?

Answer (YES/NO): NO